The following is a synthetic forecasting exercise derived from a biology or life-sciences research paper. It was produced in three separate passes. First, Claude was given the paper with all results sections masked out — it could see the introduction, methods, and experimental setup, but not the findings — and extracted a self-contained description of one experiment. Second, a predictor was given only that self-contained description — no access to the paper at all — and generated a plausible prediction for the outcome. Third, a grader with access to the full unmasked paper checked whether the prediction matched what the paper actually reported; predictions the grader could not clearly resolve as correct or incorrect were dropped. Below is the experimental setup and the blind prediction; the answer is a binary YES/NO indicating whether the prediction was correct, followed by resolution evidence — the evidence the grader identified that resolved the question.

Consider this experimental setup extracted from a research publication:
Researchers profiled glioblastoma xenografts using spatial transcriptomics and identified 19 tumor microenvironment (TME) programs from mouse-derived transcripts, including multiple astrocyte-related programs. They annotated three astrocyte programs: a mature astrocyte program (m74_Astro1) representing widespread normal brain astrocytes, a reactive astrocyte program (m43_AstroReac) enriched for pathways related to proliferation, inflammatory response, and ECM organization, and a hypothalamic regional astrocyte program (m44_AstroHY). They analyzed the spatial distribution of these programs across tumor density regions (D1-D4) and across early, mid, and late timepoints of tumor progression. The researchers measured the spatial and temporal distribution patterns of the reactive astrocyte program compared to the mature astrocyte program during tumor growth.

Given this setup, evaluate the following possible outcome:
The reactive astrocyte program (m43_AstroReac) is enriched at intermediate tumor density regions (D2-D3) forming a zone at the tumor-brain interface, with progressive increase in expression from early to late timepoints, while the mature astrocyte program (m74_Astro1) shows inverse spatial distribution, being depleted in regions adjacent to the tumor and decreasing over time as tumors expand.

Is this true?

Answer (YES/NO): NO